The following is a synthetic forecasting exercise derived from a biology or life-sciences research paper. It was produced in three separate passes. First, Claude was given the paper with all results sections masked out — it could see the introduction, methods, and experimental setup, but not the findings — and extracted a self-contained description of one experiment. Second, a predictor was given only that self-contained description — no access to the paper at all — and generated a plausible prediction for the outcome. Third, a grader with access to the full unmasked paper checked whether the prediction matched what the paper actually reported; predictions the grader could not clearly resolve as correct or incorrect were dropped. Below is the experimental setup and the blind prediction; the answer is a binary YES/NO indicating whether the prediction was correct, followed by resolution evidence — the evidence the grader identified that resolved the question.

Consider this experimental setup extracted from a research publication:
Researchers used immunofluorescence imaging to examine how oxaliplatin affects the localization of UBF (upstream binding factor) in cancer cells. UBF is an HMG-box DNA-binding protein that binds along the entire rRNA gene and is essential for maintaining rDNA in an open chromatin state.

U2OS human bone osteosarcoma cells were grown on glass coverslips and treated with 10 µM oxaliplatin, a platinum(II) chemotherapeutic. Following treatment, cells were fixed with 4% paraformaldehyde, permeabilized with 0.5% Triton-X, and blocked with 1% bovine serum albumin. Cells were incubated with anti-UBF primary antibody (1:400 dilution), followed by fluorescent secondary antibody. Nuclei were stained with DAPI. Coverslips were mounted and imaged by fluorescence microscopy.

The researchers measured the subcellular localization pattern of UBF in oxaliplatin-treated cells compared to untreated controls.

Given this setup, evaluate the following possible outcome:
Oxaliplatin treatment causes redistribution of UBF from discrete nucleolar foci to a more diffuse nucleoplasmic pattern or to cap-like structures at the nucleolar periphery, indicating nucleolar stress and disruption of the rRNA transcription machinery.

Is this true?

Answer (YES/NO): YES